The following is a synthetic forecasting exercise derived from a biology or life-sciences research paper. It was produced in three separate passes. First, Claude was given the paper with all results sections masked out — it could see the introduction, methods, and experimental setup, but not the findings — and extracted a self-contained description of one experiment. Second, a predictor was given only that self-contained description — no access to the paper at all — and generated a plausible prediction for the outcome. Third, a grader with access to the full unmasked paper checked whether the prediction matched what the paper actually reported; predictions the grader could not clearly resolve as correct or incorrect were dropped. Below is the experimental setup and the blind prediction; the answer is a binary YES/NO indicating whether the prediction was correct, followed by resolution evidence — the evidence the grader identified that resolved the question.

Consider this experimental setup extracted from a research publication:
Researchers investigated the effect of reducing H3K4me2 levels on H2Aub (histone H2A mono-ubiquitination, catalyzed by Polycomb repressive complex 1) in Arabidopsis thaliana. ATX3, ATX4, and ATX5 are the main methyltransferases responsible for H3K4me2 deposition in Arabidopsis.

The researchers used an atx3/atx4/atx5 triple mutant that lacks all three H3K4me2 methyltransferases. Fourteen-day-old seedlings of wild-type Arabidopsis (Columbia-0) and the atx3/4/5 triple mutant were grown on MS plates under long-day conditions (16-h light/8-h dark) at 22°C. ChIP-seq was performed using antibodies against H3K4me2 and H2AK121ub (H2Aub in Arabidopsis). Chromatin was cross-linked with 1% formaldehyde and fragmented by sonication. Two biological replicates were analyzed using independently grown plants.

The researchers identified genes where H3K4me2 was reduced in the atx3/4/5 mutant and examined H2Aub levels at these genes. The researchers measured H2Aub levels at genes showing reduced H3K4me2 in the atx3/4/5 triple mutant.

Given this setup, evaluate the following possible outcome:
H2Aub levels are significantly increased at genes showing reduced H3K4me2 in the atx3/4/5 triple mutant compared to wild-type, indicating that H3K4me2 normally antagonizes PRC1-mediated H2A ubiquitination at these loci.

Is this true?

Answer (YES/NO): NO